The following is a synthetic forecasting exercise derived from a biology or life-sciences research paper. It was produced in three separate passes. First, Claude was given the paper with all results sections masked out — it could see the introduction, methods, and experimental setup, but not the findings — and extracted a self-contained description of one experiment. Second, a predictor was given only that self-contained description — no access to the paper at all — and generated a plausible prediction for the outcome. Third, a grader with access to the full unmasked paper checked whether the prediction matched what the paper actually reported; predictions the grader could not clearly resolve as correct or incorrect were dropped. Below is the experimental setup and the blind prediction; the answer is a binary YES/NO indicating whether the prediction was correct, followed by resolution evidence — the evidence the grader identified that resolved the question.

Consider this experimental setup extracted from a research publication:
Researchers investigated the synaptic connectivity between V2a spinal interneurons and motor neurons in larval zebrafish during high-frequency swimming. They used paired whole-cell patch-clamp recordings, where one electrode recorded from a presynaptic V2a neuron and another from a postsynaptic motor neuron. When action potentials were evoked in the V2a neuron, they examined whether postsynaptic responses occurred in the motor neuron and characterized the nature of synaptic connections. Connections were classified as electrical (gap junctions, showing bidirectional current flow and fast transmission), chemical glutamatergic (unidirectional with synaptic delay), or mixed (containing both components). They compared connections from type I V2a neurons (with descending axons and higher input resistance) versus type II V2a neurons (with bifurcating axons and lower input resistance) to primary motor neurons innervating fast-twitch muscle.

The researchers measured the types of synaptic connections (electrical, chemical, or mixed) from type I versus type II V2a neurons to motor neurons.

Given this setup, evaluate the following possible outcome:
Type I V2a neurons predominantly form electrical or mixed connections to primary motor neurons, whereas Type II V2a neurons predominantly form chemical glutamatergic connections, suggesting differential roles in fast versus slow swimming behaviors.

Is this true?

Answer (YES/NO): NO